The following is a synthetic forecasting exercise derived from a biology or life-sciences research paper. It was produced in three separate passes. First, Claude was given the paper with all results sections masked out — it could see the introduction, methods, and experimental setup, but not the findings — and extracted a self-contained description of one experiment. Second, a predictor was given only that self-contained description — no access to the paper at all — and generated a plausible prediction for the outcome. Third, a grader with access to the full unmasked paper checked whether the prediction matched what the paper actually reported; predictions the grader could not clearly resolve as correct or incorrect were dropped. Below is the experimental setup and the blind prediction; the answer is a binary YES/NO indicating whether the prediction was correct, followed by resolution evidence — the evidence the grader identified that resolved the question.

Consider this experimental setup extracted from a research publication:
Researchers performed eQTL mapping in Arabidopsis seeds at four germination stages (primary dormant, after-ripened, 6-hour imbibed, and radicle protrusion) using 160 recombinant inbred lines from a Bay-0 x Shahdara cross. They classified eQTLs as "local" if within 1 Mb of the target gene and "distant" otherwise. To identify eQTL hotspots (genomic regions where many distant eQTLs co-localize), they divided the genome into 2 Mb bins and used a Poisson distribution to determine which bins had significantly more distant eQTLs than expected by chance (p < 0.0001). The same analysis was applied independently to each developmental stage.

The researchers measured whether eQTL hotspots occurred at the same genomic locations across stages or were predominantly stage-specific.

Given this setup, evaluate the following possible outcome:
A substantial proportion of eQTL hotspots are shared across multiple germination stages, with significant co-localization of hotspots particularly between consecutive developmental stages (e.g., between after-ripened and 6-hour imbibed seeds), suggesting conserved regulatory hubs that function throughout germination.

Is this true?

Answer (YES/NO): NO